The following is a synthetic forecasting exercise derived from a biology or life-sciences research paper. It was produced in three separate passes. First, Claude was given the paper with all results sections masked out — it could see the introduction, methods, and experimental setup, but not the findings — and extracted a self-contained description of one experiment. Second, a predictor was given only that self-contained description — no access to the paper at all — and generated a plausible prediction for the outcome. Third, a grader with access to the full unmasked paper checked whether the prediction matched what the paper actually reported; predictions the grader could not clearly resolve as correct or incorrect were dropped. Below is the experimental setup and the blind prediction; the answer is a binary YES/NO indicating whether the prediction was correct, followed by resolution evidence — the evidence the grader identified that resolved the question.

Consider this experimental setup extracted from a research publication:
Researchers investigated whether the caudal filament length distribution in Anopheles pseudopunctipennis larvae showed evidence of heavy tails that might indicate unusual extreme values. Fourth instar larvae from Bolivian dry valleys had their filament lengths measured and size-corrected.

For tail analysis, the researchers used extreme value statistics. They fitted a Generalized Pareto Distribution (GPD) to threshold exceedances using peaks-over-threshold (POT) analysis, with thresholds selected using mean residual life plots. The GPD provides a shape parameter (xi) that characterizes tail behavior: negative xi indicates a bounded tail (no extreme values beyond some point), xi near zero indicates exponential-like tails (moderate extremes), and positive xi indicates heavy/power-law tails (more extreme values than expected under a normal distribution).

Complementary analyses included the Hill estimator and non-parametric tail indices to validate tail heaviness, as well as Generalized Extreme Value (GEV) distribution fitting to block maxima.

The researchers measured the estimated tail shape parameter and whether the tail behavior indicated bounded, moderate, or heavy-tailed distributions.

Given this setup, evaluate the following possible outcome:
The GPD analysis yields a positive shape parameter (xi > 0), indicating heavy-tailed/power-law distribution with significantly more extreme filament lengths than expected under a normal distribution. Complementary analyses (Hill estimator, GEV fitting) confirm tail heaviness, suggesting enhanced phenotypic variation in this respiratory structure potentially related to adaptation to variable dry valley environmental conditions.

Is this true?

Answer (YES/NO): NO